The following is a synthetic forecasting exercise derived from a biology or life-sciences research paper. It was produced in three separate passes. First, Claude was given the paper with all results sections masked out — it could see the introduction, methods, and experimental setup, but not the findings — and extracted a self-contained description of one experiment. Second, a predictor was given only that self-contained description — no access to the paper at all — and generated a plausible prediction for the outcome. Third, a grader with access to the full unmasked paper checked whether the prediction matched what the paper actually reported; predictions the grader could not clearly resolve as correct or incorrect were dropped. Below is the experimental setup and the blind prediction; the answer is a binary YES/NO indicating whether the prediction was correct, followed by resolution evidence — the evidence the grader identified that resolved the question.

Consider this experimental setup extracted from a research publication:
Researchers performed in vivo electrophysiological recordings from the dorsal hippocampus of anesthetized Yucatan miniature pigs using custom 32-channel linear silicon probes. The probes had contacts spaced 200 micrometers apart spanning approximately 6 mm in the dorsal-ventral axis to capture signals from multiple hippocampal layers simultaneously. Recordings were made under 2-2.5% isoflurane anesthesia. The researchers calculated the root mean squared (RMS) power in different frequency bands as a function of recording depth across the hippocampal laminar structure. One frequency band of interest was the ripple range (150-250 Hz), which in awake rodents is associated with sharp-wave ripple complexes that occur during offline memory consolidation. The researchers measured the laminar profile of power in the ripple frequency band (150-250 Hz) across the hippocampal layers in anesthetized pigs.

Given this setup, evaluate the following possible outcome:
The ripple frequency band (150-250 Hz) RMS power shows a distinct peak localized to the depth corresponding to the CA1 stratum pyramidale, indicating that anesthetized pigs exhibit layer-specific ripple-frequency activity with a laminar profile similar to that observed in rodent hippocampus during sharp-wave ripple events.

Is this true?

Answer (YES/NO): NO